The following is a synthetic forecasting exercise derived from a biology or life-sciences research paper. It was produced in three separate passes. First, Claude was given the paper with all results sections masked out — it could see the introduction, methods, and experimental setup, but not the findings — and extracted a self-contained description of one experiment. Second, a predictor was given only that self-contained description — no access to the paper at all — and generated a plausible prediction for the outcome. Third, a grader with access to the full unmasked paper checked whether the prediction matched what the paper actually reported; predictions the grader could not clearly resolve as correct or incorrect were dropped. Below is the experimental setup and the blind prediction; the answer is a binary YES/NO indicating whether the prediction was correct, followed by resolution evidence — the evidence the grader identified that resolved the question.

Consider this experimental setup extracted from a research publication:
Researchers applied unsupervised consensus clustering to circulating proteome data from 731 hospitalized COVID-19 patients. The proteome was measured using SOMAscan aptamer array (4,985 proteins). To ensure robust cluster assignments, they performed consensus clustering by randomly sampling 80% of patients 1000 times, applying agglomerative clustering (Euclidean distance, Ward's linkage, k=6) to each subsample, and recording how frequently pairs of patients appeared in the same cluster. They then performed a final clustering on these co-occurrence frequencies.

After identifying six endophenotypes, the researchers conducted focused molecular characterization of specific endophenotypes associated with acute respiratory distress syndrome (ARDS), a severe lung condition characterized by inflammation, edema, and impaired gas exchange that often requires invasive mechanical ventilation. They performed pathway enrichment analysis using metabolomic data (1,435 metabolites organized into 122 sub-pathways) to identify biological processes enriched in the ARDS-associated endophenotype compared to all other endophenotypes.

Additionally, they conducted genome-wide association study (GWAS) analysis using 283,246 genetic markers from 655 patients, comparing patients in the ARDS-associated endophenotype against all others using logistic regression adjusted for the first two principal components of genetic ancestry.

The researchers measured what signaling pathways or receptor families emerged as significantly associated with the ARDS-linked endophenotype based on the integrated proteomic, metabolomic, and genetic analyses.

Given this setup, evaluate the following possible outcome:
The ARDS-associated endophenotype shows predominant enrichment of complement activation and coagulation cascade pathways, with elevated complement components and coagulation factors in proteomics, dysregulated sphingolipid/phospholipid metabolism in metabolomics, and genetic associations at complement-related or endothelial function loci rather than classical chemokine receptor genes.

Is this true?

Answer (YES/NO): NO